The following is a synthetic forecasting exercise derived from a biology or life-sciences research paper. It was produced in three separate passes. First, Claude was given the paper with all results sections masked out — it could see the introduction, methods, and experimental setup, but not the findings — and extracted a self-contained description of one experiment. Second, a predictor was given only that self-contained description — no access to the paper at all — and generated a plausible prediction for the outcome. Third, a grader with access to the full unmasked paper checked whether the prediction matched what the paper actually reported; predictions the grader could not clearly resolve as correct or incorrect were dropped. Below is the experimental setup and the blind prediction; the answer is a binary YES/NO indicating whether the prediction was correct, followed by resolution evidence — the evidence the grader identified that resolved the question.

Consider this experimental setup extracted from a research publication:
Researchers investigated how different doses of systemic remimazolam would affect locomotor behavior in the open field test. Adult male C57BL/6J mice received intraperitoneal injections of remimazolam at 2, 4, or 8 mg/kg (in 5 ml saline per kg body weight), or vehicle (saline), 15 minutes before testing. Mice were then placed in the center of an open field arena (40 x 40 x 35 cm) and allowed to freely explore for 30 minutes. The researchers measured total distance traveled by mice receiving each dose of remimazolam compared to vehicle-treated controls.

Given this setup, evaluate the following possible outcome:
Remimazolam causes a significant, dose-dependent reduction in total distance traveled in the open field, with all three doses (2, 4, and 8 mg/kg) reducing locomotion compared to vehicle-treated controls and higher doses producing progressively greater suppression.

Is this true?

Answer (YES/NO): NO